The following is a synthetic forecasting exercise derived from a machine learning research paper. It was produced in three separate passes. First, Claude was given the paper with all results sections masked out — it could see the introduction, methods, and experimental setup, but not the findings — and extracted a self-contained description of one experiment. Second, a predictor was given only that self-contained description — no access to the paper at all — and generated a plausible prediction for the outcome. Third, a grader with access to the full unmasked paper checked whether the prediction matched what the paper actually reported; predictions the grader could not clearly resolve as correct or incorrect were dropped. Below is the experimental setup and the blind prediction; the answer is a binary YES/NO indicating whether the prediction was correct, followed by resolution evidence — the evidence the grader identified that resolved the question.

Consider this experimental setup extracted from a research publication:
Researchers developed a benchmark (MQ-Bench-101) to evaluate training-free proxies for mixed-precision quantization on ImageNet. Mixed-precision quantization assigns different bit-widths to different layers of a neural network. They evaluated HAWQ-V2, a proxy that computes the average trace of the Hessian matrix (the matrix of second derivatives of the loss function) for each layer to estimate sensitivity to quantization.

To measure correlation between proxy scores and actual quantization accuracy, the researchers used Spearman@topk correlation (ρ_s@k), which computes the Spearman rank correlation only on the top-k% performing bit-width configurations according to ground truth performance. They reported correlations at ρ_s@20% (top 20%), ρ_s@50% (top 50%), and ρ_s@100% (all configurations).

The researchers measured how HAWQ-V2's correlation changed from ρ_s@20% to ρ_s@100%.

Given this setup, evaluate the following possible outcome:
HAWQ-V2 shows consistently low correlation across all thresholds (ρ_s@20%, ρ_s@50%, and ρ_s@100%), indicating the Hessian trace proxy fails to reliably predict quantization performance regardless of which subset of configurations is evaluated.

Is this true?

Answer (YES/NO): NO